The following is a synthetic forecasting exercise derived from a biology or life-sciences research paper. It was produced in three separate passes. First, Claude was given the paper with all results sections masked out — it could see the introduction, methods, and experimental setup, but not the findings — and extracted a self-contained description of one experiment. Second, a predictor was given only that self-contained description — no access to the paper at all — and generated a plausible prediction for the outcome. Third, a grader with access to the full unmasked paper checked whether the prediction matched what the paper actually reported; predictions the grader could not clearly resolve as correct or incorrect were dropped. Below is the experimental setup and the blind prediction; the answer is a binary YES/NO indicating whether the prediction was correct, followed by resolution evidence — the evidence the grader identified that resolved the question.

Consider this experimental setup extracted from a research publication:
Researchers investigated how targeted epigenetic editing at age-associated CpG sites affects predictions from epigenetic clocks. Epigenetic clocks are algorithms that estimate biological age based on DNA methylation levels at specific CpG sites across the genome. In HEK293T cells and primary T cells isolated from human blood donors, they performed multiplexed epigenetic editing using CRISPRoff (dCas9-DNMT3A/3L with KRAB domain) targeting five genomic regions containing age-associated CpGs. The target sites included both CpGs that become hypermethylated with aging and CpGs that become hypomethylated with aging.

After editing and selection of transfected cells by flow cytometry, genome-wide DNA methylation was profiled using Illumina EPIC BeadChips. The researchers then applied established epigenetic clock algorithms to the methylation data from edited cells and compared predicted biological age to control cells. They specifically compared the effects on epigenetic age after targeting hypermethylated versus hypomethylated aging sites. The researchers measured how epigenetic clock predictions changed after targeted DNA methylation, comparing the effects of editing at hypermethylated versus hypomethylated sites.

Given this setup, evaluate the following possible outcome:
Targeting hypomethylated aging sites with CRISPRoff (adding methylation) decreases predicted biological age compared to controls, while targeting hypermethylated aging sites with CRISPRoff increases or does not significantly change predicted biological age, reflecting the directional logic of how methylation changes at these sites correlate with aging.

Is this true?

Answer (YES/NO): NO